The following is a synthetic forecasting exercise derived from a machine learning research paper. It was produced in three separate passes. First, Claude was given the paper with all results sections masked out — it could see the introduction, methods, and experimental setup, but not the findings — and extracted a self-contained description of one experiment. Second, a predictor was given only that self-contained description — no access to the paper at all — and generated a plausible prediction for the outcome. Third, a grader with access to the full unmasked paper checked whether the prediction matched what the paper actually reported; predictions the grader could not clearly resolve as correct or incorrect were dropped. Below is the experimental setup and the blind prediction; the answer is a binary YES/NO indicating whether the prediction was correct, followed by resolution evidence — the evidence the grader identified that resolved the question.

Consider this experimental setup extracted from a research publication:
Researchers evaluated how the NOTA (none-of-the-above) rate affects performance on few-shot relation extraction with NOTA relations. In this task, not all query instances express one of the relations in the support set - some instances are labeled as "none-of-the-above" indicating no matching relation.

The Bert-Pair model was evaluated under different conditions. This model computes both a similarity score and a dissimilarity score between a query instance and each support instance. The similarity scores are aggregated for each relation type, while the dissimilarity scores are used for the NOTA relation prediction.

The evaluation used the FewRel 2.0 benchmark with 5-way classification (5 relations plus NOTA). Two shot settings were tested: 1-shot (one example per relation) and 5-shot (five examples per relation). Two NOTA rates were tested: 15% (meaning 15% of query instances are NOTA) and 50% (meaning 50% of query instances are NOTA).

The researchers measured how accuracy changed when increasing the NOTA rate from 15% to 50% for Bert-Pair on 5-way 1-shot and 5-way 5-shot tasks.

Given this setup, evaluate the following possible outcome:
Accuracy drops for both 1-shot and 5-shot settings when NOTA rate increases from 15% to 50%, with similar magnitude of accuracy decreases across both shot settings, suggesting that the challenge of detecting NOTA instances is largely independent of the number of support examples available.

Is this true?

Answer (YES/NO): NO